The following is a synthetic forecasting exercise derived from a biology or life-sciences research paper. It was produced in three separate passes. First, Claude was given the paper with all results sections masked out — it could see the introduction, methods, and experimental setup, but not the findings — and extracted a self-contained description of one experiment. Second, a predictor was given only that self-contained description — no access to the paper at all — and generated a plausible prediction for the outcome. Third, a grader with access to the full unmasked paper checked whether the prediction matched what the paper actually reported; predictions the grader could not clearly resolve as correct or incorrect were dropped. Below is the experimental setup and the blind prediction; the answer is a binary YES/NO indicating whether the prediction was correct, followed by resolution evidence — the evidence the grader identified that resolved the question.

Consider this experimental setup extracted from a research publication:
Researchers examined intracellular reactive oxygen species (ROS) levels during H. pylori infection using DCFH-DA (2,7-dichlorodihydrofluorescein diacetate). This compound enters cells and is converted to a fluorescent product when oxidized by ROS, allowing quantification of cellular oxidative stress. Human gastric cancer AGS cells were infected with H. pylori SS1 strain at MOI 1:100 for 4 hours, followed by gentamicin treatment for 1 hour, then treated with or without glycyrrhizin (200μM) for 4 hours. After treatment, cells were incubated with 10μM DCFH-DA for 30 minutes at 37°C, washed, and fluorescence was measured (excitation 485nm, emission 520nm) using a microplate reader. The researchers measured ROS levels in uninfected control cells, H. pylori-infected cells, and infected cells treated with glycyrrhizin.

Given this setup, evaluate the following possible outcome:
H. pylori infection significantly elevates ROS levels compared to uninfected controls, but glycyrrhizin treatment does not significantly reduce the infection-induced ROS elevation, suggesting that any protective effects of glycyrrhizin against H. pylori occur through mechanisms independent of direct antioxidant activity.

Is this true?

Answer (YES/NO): NO